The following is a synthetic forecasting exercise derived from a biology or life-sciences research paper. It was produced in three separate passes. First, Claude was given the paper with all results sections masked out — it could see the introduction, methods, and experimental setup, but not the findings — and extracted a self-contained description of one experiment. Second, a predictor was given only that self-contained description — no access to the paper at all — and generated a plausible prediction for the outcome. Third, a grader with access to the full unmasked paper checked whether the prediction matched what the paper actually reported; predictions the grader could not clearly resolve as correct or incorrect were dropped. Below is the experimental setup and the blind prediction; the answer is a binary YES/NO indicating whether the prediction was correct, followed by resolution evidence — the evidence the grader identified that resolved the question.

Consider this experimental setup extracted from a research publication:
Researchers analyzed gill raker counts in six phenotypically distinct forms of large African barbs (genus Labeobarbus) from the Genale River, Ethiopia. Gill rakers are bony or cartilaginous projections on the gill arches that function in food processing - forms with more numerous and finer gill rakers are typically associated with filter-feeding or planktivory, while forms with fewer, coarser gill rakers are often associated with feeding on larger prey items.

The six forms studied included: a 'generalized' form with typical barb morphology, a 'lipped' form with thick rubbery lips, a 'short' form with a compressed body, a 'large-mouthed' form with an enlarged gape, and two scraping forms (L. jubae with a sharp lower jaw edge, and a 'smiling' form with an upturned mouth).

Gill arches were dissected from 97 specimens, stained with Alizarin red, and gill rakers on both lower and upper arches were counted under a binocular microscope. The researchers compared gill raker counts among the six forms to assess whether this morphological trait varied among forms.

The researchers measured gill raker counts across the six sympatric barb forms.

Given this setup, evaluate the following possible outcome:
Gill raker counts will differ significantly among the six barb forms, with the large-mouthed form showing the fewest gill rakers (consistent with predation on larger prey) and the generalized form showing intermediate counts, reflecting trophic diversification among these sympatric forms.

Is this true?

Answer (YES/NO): YES